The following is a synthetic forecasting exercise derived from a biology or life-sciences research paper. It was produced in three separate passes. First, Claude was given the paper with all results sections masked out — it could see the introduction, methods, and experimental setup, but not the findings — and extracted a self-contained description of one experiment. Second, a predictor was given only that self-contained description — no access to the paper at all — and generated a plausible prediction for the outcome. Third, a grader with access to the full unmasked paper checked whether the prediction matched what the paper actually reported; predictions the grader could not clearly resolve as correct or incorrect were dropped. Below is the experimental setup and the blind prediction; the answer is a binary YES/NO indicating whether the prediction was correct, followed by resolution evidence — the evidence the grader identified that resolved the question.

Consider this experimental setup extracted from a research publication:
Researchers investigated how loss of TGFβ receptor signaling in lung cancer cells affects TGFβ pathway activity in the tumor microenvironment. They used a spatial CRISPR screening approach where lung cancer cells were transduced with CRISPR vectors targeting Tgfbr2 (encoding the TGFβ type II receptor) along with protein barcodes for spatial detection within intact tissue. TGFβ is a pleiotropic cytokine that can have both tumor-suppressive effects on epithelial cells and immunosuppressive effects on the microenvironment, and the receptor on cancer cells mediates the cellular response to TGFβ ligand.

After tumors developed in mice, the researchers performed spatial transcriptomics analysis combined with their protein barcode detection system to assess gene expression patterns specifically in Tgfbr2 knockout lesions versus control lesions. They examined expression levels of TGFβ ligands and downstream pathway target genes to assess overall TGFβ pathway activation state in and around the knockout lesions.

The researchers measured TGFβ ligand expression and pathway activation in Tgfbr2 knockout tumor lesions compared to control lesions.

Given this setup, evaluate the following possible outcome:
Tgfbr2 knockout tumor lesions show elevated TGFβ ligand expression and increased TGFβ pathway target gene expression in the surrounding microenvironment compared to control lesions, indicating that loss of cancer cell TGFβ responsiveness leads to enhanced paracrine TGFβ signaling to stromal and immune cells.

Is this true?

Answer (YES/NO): YES